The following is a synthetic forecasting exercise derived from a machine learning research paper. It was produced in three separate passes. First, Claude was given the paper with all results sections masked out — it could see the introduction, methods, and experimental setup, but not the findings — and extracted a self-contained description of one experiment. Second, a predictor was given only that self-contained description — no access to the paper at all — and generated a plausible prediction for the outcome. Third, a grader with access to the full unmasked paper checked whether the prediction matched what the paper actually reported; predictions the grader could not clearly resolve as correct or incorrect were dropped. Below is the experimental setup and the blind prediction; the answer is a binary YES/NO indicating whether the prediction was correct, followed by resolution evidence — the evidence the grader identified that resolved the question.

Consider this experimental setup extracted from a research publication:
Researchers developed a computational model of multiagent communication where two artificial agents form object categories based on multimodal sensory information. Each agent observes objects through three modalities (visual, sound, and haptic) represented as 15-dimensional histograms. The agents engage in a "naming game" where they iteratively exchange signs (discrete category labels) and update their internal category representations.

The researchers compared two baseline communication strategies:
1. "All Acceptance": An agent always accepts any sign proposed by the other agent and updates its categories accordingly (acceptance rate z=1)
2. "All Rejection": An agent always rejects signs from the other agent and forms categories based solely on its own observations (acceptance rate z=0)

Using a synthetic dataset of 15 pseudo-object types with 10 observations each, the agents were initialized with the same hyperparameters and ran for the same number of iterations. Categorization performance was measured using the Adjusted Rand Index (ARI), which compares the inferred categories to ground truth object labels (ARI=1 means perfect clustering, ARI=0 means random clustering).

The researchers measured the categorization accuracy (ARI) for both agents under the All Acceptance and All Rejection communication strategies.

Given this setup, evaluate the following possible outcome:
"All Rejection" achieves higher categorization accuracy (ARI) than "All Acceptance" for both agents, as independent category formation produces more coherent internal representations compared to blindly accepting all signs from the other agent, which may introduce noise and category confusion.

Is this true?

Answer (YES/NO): YES